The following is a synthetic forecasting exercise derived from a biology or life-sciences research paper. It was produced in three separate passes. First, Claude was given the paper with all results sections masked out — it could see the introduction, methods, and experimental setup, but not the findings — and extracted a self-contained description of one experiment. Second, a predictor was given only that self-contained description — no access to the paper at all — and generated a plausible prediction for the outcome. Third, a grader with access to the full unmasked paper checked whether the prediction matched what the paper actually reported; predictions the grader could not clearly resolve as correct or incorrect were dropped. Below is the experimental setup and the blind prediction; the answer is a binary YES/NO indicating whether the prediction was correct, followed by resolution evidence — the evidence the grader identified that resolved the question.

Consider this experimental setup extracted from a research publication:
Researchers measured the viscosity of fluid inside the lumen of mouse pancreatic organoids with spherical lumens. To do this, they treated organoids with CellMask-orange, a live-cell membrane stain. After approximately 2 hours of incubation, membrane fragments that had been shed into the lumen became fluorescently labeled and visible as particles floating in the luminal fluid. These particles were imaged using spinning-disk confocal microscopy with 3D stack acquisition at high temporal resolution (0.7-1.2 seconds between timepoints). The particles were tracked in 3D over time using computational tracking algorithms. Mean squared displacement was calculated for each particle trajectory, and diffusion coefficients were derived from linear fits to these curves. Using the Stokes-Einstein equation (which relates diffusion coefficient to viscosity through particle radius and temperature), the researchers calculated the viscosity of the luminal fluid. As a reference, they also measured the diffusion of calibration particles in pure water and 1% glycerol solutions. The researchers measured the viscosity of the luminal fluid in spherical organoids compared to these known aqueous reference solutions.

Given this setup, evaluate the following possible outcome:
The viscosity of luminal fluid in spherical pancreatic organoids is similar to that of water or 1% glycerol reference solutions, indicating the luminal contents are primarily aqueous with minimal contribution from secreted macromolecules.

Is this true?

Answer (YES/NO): NO